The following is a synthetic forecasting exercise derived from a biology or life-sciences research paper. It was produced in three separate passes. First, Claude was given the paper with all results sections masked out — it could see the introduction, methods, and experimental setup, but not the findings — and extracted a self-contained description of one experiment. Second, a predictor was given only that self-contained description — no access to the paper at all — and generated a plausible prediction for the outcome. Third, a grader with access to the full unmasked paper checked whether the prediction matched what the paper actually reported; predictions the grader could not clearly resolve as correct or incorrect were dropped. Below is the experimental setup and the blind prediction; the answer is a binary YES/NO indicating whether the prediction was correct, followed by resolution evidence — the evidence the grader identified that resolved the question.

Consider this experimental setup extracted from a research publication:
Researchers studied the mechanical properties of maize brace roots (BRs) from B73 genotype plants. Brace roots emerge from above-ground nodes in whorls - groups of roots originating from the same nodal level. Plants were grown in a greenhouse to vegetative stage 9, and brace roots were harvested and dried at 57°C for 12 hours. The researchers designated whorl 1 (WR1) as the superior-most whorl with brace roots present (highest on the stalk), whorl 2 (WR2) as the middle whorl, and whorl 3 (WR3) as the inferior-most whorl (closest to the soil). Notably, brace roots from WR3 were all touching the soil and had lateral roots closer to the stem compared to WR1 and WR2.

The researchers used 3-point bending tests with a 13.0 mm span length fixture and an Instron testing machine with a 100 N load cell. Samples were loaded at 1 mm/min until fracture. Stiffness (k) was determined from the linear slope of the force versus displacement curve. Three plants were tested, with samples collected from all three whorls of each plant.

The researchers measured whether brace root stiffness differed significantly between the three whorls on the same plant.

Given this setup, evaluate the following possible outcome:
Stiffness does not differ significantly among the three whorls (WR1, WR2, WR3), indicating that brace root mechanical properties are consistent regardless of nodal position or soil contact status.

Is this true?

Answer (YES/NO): YES